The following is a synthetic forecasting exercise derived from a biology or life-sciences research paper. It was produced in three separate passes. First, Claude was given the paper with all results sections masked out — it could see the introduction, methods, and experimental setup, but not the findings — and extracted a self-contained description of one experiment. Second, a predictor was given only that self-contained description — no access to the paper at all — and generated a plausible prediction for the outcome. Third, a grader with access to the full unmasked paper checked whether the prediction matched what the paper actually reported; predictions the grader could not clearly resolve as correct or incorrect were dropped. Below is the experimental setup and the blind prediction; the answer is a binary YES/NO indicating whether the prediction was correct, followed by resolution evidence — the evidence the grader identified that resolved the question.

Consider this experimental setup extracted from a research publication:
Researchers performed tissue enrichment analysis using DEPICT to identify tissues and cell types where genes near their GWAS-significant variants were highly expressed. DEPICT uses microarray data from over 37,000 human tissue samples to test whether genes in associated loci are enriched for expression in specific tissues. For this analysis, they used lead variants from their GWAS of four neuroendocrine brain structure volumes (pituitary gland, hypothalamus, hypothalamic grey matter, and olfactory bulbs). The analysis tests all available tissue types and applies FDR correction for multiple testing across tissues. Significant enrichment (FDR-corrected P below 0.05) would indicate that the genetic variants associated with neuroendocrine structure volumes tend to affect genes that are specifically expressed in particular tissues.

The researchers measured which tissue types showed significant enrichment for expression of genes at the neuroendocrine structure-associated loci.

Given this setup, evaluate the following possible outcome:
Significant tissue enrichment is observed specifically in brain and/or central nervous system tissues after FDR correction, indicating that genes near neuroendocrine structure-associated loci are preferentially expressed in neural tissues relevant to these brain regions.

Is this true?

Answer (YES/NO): NO